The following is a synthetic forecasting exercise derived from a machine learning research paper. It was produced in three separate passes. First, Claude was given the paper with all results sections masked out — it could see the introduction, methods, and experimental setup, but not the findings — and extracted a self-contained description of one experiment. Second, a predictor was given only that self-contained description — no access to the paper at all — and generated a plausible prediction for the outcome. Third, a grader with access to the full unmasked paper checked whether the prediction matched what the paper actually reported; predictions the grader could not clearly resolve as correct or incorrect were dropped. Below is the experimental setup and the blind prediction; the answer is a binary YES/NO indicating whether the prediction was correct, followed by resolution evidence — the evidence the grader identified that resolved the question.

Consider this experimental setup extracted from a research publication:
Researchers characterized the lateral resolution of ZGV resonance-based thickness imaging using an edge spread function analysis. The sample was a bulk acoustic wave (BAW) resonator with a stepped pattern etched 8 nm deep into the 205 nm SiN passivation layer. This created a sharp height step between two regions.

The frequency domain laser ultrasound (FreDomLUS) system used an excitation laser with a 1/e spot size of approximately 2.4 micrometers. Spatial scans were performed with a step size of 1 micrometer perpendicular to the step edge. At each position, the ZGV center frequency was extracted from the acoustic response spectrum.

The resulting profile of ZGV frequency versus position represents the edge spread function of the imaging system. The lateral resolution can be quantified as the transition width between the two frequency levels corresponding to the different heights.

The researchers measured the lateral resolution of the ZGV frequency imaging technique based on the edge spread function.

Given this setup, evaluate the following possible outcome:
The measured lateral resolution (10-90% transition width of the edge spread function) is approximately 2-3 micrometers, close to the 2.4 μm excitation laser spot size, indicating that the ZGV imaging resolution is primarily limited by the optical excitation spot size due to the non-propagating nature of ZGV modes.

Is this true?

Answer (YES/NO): NO